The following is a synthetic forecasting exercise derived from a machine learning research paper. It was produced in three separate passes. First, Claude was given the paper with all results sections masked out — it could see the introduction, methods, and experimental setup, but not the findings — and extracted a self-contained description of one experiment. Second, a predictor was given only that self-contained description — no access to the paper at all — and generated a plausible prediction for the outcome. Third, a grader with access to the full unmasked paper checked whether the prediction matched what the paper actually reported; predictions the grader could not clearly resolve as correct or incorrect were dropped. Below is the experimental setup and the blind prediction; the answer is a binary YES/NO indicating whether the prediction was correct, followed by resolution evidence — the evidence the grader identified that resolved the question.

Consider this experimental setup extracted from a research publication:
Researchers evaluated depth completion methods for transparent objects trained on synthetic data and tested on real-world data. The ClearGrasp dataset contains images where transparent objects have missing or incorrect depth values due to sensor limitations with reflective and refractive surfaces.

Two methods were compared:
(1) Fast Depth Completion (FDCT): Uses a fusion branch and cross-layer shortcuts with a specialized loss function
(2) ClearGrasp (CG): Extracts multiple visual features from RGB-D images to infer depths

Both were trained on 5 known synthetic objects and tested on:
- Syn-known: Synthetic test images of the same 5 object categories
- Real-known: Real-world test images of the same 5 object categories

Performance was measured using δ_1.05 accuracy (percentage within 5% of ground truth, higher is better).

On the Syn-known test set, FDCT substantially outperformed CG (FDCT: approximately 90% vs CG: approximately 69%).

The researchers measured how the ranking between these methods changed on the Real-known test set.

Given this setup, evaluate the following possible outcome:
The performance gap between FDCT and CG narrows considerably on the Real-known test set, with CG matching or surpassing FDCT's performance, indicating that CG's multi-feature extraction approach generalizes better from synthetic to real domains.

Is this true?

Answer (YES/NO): YES